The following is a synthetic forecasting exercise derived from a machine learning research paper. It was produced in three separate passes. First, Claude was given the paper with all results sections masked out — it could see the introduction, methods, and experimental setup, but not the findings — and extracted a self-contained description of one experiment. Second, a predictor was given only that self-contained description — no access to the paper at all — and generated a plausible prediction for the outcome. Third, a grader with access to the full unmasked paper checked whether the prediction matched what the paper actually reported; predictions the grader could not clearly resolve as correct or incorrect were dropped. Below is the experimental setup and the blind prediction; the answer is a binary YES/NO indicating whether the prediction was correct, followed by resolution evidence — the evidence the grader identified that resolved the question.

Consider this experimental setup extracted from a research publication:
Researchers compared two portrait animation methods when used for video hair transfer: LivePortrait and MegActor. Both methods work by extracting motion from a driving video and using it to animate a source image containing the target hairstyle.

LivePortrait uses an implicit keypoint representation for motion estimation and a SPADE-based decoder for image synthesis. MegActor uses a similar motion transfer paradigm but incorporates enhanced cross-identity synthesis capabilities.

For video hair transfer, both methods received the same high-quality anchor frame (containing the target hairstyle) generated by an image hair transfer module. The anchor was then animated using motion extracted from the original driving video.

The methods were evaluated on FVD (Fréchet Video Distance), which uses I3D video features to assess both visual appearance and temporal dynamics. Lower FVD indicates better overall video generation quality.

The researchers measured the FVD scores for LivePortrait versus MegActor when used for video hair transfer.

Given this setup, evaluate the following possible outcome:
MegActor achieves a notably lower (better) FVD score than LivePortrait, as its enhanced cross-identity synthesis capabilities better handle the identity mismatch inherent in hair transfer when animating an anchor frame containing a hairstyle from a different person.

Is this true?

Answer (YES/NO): NO